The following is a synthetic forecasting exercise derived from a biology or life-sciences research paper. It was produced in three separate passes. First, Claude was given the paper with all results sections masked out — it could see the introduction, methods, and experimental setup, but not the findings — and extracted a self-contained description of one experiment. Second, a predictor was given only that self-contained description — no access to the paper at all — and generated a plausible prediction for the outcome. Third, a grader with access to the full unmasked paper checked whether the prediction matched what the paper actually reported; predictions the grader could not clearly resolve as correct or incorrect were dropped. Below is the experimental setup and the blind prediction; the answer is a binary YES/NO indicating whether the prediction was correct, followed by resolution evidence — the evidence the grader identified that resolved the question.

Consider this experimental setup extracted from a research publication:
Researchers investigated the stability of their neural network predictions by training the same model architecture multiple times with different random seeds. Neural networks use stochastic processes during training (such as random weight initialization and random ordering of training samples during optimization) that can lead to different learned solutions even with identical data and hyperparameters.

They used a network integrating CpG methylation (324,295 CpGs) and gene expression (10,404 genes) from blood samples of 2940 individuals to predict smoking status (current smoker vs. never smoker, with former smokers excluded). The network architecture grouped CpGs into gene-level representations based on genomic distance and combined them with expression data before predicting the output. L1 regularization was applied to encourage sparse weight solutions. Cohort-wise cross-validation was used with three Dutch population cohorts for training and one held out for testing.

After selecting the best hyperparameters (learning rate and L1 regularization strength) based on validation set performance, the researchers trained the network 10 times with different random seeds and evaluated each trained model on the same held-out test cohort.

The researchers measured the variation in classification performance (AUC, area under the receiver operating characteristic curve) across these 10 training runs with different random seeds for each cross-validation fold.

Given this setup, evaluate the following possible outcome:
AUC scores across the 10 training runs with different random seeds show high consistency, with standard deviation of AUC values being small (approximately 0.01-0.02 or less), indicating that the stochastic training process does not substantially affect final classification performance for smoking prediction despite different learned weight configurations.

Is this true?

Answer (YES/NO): NO